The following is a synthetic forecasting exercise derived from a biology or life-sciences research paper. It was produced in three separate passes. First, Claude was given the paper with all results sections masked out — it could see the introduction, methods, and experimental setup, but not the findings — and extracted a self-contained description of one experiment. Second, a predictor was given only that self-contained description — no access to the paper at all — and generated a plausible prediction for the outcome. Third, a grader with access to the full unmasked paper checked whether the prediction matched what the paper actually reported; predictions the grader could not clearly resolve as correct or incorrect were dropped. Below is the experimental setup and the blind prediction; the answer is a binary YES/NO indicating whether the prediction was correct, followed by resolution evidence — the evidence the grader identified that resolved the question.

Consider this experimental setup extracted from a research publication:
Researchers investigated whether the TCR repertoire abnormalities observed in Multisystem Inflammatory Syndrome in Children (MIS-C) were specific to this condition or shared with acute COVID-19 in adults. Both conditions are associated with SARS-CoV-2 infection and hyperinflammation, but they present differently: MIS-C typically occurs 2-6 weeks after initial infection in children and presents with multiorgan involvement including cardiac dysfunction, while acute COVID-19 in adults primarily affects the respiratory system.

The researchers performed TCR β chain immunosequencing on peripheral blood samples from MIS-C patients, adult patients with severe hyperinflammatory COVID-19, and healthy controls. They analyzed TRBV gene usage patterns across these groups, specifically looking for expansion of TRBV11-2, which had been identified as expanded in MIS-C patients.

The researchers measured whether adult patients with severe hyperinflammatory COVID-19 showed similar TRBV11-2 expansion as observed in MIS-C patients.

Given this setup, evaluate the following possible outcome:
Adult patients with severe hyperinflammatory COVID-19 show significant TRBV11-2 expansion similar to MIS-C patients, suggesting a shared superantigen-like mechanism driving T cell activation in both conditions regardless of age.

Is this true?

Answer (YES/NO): NO